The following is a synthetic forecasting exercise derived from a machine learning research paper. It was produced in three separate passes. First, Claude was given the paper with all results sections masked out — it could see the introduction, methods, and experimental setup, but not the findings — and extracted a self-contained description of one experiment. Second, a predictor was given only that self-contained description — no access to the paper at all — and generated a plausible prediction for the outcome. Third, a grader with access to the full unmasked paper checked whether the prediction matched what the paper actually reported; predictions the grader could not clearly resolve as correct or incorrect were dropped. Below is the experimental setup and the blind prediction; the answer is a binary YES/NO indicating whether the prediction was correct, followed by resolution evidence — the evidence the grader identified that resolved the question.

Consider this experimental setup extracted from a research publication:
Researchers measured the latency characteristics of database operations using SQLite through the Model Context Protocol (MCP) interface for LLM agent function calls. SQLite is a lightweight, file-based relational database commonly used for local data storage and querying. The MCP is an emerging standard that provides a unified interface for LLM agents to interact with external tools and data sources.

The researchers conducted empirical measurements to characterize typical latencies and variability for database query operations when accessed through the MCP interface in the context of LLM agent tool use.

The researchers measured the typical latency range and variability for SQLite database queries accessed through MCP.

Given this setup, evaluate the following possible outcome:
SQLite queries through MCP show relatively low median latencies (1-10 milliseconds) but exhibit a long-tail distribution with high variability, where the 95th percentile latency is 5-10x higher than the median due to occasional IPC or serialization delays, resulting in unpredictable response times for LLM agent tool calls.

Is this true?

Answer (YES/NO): NO